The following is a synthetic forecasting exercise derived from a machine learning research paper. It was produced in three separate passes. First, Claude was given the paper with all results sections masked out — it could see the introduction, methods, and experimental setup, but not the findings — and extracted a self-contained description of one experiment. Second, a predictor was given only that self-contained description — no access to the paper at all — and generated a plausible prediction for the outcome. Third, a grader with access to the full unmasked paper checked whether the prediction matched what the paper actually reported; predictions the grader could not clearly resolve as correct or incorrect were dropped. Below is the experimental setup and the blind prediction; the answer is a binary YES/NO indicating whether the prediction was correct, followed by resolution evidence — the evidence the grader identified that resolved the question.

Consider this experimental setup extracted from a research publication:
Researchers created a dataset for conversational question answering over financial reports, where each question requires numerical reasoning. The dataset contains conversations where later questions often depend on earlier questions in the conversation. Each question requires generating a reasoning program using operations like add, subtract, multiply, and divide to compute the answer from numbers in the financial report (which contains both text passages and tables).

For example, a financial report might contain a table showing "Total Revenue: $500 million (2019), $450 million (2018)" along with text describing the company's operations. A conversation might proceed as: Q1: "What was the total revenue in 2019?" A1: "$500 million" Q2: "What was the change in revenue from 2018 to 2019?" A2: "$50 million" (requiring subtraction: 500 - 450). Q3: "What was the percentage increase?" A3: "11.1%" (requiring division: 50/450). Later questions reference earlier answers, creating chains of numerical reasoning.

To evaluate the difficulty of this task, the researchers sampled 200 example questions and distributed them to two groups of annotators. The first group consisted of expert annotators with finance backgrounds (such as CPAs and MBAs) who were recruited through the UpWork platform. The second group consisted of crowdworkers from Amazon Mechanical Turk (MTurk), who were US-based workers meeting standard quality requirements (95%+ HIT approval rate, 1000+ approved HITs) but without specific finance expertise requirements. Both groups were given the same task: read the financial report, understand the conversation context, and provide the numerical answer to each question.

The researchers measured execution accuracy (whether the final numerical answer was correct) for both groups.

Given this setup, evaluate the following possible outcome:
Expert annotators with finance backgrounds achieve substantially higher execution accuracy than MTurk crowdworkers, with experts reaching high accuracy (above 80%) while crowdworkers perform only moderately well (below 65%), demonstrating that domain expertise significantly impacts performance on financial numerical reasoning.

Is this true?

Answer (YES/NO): YES